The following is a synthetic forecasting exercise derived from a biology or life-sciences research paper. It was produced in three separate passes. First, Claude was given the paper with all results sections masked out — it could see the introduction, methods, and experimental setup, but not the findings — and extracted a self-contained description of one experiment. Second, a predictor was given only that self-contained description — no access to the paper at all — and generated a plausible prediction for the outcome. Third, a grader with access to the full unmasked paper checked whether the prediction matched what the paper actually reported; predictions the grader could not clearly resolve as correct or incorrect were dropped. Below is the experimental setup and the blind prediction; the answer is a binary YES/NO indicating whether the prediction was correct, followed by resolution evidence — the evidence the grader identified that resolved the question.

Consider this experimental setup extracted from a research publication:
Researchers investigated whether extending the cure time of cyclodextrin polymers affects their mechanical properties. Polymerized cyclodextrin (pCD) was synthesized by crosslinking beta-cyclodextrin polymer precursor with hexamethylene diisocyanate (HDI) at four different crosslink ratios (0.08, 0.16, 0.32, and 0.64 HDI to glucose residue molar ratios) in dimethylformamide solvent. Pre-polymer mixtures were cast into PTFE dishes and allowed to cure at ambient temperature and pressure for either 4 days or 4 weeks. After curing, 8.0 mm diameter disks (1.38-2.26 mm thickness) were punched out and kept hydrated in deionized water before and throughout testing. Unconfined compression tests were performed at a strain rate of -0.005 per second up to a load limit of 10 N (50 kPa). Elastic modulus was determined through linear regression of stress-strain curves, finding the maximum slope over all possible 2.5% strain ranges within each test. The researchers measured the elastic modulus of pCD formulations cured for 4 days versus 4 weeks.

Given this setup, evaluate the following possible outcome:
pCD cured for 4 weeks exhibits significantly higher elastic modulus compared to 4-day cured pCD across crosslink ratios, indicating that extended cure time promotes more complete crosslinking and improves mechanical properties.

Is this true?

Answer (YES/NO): NO